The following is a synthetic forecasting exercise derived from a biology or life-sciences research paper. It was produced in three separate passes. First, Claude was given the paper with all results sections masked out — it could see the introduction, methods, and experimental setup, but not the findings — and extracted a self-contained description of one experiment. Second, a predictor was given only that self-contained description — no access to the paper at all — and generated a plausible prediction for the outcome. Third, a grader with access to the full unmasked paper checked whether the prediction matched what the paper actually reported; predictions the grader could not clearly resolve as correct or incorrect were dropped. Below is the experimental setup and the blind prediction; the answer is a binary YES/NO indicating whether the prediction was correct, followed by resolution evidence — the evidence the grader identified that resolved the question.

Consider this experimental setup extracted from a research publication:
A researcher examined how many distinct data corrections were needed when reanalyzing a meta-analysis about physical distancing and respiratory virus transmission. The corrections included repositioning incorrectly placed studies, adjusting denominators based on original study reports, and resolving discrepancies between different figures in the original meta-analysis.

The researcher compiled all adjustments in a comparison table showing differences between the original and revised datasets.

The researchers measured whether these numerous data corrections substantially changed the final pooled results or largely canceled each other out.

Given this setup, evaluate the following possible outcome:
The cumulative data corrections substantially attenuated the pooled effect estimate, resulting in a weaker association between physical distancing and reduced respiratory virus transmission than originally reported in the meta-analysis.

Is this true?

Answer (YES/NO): NO